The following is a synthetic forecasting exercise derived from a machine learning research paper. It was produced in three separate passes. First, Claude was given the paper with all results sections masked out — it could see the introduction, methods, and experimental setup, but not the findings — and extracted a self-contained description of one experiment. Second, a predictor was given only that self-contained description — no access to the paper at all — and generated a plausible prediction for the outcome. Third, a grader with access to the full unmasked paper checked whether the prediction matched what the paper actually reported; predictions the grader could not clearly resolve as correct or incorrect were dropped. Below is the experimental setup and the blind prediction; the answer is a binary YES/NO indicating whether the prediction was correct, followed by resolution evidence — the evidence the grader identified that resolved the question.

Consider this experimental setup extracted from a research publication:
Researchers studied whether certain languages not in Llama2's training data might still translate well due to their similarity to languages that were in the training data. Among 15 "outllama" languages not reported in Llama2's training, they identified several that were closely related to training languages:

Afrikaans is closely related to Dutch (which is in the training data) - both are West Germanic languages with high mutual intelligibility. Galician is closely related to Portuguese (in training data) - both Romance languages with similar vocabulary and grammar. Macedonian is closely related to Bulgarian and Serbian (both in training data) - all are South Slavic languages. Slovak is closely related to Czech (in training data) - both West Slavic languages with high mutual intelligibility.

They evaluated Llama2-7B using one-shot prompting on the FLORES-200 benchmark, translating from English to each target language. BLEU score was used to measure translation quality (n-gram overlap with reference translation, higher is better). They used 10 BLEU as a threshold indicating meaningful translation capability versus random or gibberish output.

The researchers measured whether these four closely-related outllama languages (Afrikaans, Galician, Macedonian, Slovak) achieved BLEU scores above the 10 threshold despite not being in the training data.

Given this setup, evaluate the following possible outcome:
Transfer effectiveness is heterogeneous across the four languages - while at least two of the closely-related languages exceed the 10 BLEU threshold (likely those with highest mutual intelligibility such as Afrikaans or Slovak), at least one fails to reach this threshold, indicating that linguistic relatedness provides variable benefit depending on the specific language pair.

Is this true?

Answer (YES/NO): NO